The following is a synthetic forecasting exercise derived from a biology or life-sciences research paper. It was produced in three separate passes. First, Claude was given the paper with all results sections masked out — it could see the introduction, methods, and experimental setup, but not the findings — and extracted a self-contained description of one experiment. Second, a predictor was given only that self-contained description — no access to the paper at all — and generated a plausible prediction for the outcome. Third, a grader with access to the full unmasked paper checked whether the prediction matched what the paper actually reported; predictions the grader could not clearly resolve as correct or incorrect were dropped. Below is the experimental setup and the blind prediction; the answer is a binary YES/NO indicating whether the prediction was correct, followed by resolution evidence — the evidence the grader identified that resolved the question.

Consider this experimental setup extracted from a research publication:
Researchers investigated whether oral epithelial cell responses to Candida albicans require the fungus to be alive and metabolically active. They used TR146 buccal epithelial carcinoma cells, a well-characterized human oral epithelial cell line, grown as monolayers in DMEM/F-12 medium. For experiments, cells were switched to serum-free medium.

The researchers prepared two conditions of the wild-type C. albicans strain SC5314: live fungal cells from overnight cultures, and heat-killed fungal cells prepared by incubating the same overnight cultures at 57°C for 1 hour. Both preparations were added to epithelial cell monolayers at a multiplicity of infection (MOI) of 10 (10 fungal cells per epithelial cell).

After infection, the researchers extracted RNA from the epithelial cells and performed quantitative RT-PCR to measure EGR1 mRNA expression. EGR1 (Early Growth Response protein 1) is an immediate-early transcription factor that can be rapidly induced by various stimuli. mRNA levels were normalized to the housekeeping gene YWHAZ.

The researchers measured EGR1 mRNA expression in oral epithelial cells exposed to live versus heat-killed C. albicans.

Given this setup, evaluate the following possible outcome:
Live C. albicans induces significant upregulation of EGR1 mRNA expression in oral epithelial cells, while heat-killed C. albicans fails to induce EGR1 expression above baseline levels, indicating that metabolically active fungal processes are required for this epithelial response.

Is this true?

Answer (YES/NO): NO